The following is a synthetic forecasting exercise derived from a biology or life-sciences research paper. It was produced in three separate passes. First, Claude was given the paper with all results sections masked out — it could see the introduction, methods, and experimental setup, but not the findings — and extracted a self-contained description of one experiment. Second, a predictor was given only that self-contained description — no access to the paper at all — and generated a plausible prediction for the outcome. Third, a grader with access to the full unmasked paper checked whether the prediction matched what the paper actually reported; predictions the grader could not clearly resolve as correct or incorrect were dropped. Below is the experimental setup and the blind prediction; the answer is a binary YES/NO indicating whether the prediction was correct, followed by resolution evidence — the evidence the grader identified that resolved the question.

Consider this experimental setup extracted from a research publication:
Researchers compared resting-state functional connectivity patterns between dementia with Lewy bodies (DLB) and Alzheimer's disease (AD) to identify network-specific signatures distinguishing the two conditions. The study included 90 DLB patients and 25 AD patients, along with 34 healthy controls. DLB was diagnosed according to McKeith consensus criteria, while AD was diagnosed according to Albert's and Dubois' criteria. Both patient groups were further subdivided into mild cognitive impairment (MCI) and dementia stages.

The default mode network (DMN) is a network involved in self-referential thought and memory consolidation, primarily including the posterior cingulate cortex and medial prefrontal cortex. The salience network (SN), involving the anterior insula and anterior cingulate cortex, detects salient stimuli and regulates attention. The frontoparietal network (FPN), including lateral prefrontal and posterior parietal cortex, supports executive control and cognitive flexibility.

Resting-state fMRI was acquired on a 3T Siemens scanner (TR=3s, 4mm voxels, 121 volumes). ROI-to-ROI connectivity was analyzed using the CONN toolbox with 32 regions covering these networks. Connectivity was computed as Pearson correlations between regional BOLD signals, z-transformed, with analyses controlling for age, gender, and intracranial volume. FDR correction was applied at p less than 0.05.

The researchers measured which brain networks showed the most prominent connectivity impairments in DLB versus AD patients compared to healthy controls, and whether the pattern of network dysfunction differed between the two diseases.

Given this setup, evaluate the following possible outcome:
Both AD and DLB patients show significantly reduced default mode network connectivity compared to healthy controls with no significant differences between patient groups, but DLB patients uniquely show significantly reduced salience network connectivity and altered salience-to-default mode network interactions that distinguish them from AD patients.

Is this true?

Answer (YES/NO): NO